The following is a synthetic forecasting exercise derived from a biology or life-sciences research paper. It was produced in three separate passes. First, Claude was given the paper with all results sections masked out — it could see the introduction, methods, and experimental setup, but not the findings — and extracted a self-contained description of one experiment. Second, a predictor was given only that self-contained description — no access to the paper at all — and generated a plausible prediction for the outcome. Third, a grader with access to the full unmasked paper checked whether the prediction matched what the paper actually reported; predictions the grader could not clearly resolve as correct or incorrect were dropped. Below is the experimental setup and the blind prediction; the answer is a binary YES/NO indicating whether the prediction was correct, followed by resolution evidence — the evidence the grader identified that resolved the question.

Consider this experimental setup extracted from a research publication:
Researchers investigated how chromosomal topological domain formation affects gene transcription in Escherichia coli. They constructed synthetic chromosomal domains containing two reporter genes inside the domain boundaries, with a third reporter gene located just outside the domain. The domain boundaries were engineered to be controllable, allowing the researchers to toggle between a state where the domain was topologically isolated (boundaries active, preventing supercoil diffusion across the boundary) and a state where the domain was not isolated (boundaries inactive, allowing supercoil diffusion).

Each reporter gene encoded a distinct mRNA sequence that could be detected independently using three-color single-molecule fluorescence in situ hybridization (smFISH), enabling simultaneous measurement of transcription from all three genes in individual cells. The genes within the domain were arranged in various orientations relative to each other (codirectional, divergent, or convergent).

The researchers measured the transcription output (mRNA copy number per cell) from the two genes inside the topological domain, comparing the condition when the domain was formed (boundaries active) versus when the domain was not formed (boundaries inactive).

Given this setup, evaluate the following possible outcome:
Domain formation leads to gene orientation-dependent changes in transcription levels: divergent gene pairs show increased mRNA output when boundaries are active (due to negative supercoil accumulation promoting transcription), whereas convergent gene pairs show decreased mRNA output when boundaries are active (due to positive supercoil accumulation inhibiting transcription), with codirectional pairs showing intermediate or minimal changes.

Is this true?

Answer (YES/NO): NO